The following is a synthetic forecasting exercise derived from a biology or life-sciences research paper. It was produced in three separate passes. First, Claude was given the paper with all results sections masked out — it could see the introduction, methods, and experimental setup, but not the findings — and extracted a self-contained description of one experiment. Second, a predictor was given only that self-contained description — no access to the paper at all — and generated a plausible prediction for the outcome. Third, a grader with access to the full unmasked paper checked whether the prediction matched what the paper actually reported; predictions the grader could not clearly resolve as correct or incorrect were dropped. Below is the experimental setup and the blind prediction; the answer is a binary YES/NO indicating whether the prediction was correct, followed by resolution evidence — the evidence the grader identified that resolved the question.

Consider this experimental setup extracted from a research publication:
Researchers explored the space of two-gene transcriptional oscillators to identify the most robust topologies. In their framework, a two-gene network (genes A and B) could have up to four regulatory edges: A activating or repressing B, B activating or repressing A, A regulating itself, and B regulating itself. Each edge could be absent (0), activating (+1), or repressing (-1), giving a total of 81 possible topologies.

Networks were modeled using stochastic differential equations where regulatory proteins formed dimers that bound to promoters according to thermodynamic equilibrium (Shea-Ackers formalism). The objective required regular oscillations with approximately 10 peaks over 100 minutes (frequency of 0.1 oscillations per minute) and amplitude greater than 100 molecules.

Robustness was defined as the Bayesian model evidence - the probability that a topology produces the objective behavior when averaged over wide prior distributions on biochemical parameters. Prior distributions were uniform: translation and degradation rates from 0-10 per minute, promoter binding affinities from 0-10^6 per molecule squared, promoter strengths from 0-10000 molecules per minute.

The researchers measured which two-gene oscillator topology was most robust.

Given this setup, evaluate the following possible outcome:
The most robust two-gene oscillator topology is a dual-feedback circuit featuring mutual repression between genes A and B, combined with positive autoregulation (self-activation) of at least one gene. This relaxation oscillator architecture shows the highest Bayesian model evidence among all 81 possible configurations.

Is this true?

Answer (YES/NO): NO